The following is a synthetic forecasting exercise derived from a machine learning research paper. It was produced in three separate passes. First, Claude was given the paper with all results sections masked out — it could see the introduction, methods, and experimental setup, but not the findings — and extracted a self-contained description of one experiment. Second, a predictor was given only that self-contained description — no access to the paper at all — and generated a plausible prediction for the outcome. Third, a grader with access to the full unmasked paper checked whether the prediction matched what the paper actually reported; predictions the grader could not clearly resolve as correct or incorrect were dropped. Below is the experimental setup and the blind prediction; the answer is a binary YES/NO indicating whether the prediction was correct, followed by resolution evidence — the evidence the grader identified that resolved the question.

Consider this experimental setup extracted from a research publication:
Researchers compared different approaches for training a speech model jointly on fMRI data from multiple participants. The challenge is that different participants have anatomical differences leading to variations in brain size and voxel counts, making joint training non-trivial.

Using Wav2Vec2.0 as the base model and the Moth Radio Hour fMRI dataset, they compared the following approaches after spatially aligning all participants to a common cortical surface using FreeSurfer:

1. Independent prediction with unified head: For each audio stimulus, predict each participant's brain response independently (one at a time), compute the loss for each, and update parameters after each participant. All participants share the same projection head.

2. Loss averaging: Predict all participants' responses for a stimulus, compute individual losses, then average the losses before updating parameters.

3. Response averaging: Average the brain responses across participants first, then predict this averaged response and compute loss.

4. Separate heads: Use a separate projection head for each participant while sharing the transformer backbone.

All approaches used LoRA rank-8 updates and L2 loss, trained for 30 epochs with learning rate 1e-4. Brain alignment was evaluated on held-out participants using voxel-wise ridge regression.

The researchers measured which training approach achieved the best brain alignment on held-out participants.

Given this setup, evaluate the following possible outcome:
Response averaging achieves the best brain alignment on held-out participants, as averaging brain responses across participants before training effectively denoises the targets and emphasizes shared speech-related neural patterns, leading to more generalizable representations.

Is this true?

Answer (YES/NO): NO